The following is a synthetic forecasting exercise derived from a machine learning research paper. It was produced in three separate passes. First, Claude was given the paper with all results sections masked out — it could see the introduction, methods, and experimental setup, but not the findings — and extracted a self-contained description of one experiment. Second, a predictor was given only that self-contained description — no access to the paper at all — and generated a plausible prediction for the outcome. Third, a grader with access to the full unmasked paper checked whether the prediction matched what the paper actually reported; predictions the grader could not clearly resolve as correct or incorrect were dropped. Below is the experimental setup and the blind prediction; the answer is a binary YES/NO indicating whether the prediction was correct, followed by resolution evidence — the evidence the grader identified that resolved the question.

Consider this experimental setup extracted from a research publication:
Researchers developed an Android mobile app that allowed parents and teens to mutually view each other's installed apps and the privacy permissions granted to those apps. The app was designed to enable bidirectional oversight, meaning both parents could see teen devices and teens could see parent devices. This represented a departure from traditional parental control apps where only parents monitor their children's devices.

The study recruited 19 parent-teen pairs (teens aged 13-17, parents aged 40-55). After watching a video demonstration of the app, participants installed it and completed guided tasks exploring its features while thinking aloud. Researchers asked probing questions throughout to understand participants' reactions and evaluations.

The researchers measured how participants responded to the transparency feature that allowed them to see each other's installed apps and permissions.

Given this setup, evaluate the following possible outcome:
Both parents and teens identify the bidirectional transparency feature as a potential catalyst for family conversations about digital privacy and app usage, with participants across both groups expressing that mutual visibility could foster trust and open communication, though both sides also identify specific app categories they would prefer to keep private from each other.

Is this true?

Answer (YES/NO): NO